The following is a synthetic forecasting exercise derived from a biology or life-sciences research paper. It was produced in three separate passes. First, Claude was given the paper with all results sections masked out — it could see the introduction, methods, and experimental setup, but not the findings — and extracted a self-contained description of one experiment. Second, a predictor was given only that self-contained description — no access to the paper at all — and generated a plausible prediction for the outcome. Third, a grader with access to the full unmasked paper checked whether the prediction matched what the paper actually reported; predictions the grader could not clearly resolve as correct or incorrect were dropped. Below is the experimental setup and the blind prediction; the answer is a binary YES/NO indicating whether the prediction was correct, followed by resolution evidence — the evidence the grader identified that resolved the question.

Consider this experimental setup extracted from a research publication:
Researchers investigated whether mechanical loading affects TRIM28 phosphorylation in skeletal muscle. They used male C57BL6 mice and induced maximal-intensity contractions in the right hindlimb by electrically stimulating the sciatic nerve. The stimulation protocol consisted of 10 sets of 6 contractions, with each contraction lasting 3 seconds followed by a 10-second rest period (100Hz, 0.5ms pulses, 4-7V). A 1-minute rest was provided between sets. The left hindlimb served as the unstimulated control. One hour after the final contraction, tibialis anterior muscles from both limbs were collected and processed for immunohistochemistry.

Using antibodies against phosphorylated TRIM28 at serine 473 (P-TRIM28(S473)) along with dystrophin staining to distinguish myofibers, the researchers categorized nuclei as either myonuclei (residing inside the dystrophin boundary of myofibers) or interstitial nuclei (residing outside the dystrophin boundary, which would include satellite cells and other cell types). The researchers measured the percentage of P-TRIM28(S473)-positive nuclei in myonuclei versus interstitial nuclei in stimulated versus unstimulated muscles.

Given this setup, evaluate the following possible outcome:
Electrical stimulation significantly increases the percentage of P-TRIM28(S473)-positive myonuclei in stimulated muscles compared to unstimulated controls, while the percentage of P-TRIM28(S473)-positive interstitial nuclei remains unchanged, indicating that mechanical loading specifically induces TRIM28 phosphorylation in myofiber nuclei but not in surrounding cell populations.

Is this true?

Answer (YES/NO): NO